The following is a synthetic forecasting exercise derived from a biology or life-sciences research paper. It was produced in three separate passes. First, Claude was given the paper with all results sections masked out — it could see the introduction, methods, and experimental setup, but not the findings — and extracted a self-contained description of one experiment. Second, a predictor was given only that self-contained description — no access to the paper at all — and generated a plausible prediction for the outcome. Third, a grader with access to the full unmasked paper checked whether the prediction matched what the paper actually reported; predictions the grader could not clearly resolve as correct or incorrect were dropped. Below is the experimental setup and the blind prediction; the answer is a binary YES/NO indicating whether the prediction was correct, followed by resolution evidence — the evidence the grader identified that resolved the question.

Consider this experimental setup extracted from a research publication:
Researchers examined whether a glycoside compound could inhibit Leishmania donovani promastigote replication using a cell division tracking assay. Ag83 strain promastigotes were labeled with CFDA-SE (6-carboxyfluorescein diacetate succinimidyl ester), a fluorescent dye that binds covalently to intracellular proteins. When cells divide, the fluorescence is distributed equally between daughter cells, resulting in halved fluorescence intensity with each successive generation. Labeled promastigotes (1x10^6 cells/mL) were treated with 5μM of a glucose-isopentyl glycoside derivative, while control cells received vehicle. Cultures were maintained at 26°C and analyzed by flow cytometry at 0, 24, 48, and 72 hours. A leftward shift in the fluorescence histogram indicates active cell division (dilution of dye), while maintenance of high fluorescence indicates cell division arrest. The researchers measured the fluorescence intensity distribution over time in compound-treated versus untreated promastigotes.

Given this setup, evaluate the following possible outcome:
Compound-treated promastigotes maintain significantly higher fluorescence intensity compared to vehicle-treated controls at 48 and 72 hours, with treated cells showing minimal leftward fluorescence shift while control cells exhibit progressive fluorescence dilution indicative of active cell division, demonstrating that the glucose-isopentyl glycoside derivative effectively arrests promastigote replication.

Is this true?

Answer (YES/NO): YES